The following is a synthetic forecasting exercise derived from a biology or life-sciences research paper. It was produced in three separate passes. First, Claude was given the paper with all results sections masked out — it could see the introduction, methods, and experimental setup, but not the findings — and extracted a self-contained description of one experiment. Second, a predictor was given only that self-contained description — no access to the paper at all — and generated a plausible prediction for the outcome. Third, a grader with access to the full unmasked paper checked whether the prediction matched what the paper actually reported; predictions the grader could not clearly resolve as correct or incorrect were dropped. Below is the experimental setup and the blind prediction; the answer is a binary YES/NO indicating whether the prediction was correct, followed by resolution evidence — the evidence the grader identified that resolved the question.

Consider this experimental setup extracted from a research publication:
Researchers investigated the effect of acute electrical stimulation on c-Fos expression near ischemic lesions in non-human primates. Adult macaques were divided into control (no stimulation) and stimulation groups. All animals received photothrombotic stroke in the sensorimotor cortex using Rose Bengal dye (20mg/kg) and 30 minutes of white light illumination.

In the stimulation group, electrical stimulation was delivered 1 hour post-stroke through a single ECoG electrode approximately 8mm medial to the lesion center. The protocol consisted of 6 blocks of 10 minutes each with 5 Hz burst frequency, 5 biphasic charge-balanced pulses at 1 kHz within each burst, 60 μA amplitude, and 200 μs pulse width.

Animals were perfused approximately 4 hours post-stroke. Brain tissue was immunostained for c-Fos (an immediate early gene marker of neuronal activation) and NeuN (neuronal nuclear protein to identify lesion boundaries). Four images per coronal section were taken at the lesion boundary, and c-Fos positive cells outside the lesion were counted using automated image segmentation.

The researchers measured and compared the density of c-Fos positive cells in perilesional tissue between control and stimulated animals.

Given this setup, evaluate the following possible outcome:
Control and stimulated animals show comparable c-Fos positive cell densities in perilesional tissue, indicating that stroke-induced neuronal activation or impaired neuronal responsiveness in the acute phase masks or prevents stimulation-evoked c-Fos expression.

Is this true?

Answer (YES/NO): NO